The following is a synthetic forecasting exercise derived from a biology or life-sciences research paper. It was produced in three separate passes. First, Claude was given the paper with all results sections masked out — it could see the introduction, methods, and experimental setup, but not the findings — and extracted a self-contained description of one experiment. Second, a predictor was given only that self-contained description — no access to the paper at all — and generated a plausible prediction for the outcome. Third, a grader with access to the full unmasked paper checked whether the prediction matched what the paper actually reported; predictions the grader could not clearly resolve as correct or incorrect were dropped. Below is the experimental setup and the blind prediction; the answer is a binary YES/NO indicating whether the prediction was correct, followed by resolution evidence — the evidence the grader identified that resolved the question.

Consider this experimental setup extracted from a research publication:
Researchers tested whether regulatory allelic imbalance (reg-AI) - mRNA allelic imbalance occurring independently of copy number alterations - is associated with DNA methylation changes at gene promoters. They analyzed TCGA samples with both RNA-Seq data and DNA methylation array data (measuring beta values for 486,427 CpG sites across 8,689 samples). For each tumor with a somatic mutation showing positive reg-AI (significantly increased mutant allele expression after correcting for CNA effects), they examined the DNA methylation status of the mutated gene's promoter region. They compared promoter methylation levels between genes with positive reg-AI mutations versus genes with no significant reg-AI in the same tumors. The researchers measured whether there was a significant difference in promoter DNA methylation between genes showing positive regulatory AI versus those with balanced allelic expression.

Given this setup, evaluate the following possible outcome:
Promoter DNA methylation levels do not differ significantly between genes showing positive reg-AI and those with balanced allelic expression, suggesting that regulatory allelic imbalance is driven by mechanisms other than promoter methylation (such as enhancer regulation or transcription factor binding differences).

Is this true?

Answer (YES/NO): NO